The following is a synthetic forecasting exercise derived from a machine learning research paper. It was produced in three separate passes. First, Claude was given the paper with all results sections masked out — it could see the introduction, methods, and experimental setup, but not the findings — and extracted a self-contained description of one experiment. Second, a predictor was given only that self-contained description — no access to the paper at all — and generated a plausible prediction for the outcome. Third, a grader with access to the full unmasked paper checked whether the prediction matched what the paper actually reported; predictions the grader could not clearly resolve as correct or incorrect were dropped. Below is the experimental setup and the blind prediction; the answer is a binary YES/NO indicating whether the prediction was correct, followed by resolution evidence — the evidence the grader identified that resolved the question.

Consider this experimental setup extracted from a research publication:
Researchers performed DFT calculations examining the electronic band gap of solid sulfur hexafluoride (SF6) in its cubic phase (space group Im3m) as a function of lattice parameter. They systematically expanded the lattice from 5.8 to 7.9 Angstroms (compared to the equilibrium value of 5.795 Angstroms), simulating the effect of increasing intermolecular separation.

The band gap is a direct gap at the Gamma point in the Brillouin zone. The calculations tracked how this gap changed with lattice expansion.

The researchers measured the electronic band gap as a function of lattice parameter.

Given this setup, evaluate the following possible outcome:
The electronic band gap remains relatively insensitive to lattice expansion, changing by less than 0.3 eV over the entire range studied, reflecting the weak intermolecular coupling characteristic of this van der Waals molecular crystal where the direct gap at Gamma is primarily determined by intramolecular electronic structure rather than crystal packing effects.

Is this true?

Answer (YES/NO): NO